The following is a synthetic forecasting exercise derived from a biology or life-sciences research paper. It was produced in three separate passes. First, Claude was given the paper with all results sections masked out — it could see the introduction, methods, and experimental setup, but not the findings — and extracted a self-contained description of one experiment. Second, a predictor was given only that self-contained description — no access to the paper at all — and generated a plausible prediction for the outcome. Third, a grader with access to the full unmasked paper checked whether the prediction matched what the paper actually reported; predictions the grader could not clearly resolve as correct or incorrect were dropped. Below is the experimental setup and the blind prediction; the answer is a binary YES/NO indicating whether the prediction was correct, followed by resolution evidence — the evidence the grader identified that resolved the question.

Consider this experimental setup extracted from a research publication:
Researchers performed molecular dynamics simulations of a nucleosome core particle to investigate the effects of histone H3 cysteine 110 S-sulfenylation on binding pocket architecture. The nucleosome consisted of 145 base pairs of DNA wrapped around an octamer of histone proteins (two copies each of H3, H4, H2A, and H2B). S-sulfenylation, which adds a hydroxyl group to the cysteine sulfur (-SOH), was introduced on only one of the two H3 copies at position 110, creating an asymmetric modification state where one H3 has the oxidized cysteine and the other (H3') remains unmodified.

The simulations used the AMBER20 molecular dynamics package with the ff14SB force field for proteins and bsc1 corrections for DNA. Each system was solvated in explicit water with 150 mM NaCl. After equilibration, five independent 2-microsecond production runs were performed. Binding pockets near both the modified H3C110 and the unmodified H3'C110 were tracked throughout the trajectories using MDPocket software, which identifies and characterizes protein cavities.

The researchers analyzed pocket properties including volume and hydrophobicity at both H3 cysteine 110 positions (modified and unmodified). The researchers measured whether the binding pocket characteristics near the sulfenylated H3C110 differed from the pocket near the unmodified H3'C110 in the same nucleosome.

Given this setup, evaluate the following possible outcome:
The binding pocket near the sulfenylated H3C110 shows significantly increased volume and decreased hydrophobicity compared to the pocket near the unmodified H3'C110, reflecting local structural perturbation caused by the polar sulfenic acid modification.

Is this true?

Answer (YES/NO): NO